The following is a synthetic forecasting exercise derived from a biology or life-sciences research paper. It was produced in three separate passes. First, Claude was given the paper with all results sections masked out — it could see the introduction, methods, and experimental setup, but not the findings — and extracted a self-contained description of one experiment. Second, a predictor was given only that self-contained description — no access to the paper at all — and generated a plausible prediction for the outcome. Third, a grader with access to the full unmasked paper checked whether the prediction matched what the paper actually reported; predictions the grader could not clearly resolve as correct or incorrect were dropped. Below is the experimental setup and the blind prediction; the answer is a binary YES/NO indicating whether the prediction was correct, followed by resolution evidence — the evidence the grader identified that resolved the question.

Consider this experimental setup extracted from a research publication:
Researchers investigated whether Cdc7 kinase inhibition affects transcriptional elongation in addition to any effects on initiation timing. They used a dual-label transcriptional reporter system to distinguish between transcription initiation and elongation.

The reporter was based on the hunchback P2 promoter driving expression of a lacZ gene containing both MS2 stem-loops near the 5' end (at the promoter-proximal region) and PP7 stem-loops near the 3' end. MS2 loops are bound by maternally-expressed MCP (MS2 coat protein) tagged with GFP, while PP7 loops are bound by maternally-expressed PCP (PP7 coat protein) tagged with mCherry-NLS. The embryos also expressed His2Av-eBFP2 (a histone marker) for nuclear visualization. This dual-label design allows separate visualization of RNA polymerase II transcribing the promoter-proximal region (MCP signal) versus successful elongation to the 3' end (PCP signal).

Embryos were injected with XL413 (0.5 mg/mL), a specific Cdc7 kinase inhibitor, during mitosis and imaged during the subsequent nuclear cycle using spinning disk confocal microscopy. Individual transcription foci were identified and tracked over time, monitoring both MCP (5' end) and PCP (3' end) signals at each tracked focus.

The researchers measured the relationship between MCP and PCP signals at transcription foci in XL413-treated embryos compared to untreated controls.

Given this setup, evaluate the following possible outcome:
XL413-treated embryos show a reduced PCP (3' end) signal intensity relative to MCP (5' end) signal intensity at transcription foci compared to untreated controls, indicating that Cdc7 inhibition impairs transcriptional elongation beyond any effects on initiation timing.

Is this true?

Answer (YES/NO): YES